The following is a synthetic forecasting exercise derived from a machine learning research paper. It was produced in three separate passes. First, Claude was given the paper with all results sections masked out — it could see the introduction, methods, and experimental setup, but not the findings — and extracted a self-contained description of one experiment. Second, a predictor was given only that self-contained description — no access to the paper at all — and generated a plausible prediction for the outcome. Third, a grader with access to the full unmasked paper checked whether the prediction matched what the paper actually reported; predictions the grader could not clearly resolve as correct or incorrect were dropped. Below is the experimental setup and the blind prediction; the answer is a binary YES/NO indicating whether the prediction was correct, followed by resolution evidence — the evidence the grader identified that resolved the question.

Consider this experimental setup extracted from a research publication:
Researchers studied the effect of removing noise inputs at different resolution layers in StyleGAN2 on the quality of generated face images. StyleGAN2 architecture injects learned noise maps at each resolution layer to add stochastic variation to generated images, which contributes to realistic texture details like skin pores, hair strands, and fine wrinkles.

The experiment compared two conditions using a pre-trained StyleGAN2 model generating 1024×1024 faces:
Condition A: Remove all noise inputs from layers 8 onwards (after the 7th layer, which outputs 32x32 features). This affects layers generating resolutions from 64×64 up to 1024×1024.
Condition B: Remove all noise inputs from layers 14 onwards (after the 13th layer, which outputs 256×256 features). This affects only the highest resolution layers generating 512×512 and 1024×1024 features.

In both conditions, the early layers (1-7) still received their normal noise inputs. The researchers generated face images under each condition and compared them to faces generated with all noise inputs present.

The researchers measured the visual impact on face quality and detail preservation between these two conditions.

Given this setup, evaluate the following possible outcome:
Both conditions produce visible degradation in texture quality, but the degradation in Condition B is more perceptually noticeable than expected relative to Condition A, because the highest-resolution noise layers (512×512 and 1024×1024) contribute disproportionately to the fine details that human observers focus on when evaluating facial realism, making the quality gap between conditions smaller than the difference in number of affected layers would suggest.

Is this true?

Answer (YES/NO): NO